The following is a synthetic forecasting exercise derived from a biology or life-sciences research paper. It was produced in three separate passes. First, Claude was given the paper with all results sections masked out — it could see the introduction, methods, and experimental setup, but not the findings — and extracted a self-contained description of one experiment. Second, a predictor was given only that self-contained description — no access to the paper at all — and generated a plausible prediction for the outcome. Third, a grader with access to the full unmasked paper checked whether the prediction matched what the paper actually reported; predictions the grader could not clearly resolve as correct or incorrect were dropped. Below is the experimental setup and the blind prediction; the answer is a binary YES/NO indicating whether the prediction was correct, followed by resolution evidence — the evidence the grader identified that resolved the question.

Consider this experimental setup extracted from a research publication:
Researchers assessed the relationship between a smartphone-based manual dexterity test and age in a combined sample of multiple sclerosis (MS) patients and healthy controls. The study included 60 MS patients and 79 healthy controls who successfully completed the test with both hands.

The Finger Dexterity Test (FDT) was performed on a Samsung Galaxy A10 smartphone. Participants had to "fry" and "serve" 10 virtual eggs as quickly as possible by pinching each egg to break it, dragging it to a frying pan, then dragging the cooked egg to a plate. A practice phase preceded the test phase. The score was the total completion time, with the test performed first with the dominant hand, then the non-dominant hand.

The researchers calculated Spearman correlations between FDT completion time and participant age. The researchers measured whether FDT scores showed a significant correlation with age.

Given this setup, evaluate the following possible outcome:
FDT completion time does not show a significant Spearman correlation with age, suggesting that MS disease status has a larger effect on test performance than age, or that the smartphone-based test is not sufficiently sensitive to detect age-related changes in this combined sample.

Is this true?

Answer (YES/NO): NO